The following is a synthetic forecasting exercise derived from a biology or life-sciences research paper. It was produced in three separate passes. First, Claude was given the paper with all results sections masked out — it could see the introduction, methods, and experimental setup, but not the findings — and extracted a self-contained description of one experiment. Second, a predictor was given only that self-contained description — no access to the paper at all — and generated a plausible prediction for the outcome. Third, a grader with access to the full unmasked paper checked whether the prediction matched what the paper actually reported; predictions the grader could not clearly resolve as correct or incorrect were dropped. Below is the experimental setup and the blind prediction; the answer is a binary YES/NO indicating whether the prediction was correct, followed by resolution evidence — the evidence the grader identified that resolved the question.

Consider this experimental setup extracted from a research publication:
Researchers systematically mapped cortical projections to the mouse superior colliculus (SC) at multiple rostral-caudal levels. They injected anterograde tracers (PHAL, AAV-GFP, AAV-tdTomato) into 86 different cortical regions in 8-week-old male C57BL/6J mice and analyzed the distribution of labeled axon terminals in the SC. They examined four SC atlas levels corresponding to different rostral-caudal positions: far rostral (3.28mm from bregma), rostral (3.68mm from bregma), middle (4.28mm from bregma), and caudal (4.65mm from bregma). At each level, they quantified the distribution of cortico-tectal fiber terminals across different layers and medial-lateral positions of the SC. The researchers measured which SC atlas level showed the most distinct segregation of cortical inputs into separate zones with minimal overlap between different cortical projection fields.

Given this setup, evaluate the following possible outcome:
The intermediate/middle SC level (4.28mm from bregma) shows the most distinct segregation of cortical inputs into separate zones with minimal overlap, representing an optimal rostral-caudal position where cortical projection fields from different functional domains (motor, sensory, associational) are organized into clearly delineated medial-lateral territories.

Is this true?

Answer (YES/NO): NO